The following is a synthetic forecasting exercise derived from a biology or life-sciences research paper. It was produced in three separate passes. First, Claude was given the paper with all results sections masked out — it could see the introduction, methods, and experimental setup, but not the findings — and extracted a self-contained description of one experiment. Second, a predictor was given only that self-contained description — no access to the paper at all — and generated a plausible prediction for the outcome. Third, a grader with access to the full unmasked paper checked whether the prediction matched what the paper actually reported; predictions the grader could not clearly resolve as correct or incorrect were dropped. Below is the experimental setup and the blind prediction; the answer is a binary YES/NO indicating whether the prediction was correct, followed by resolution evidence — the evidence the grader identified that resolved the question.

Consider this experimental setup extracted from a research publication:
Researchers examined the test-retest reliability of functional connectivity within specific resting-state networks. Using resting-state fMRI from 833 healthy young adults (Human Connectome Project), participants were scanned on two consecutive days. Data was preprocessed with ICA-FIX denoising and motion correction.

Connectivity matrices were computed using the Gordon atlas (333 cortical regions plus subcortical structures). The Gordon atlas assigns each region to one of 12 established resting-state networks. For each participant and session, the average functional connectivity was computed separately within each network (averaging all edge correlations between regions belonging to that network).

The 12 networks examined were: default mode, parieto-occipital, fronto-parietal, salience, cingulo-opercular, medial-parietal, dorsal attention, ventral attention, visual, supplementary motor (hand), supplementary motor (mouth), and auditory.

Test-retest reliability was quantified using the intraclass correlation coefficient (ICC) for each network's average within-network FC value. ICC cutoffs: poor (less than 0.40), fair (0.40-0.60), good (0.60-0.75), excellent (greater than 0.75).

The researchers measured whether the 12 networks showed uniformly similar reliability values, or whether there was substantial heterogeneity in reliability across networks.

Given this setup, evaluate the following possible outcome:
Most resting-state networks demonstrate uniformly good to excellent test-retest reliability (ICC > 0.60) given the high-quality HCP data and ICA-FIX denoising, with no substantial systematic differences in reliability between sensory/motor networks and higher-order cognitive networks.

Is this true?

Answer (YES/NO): YES